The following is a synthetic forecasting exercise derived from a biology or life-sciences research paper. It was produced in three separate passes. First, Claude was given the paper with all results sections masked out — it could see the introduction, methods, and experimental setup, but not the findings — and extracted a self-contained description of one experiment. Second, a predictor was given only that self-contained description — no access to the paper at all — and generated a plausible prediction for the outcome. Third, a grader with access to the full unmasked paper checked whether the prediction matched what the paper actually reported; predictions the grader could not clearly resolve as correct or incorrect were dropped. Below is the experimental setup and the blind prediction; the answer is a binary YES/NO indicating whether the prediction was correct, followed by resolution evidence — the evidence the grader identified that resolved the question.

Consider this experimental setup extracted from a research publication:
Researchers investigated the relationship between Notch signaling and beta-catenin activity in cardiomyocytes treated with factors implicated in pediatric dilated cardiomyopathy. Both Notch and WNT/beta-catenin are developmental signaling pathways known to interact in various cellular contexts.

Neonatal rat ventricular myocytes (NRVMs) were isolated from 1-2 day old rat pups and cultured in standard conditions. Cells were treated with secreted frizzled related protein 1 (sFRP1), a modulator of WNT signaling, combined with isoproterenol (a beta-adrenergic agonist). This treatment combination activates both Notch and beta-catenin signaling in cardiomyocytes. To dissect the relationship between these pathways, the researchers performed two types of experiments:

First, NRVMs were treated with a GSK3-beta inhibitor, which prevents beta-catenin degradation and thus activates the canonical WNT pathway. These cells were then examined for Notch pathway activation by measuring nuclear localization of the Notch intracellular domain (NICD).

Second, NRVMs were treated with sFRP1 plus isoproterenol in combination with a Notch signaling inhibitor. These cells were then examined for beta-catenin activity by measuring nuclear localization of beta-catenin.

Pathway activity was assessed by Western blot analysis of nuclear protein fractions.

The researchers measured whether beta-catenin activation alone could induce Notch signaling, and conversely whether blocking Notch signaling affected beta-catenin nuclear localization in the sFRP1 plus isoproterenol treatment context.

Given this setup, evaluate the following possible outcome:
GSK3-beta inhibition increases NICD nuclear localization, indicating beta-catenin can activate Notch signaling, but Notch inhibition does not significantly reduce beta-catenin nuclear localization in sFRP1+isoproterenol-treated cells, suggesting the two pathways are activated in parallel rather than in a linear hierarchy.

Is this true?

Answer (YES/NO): NO